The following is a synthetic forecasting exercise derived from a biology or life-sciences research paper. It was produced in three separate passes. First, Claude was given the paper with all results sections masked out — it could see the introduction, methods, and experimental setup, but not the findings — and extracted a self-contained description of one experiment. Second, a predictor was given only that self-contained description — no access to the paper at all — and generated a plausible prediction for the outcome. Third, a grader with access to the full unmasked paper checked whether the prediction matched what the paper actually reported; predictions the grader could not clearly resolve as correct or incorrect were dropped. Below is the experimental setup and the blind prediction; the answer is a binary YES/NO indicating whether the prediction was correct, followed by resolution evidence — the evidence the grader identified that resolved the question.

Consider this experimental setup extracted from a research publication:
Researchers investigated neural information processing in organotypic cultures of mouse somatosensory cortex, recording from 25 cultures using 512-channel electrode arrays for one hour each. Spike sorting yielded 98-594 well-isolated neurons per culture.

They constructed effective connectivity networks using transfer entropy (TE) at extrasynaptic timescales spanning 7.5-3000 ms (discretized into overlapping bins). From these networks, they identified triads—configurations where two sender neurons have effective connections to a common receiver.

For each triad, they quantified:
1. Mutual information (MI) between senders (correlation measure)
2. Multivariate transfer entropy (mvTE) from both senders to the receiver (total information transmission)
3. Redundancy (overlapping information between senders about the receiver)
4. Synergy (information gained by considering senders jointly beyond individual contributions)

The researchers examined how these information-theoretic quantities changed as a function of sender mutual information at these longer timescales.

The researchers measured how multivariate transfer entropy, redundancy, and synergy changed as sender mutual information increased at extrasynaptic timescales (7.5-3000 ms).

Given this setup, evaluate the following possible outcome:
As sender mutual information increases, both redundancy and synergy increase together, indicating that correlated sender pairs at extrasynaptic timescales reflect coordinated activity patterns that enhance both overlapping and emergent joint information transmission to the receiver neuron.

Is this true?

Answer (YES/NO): NO